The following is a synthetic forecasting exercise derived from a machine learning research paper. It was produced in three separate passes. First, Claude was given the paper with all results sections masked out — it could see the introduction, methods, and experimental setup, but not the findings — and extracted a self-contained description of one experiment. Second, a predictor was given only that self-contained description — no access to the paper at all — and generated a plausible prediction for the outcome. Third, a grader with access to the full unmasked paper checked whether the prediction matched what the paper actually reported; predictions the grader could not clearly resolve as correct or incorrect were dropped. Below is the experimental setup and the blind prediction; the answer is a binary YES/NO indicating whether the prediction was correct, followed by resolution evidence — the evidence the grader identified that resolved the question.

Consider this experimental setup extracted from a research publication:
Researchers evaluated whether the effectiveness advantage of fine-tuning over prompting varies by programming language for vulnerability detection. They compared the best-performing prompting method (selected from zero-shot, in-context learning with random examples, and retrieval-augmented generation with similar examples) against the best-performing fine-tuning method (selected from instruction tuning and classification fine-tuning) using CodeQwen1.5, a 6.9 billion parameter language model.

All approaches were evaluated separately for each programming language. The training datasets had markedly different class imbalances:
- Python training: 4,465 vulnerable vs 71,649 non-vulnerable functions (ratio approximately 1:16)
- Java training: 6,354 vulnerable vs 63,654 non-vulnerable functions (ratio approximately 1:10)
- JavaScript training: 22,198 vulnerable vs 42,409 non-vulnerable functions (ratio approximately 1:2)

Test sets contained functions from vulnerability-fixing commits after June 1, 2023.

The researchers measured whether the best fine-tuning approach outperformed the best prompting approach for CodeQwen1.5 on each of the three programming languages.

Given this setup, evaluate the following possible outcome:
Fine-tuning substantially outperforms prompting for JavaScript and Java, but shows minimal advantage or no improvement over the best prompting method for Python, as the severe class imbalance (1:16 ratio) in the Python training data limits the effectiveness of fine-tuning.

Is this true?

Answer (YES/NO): NO